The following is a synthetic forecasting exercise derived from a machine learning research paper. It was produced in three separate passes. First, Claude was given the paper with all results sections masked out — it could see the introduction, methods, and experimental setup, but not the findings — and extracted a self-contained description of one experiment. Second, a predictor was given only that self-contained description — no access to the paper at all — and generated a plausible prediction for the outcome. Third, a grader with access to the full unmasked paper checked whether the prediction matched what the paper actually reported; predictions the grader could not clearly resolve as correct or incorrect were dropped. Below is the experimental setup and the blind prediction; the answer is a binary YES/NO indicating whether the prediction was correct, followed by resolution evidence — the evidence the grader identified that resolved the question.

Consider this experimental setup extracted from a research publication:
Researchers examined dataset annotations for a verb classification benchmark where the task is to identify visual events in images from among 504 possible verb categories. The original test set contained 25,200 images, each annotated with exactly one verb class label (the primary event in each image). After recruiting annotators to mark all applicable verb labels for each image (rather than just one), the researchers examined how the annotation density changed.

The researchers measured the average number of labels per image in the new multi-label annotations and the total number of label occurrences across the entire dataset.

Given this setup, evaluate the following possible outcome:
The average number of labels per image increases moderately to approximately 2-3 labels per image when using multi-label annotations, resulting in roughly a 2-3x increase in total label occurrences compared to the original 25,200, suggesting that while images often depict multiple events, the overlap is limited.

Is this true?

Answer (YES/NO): NO